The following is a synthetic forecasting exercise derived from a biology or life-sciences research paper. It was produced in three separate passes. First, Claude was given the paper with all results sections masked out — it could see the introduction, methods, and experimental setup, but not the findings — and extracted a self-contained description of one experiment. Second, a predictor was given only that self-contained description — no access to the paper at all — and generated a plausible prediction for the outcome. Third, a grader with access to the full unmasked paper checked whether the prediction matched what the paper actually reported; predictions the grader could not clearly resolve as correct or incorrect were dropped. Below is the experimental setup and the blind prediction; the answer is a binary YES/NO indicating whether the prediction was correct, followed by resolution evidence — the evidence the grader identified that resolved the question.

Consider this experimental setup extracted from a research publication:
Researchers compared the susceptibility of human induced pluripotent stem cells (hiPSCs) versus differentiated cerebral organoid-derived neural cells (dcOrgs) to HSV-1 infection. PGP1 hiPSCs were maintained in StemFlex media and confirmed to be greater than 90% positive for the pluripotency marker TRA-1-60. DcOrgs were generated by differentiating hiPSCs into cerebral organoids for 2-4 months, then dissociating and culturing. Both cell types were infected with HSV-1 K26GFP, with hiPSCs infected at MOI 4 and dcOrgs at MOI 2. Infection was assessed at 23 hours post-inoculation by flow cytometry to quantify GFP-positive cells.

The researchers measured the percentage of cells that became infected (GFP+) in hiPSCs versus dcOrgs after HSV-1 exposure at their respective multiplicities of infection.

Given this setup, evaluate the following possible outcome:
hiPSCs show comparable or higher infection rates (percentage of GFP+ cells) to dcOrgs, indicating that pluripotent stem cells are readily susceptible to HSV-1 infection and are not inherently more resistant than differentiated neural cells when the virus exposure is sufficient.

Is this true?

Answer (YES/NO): NO